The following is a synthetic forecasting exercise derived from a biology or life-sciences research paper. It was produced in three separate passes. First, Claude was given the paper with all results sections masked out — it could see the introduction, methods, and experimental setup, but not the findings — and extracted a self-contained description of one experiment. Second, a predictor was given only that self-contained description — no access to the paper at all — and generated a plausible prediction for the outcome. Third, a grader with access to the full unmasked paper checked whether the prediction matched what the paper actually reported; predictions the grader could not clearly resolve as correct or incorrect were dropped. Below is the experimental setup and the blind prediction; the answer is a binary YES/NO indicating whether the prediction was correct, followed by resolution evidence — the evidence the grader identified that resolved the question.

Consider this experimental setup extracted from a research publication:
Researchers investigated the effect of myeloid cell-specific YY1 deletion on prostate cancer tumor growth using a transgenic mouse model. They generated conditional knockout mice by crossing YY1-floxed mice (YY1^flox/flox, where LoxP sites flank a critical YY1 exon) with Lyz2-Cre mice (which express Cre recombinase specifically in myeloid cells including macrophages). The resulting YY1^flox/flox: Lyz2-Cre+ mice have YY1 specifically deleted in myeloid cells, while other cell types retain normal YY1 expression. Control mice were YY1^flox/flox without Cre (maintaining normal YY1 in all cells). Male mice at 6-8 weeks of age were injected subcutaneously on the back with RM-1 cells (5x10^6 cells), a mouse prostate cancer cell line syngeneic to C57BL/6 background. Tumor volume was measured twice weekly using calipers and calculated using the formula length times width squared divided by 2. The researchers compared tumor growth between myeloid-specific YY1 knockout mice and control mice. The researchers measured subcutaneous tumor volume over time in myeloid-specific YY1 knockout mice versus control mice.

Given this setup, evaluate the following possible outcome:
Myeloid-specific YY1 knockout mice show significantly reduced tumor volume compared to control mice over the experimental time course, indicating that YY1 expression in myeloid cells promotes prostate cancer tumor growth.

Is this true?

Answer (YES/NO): YES